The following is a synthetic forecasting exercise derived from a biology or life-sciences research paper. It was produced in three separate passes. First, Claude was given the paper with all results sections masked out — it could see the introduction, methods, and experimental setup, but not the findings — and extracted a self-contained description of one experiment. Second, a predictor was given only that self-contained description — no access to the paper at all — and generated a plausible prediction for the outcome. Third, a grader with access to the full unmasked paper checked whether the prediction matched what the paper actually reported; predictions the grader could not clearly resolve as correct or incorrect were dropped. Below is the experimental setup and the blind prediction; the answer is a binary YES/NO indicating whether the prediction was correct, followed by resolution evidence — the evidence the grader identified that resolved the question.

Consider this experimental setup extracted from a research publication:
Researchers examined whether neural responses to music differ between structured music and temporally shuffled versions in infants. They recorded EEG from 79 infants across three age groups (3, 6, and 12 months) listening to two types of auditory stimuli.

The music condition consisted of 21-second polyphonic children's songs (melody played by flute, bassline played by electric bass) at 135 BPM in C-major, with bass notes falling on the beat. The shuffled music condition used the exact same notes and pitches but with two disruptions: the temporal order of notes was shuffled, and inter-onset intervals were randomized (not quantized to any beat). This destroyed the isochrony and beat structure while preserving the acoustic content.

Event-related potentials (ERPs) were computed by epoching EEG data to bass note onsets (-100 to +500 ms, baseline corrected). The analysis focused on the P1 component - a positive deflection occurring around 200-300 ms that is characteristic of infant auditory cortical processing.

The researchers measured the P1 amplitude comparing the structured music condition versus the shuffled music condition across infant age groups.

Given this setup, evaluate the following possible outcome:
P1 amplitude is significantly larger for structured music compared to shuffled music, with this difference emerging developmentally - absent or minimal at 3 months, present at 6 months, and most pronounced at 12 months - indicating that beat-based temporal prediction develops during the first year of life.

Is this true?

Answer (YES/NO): NO